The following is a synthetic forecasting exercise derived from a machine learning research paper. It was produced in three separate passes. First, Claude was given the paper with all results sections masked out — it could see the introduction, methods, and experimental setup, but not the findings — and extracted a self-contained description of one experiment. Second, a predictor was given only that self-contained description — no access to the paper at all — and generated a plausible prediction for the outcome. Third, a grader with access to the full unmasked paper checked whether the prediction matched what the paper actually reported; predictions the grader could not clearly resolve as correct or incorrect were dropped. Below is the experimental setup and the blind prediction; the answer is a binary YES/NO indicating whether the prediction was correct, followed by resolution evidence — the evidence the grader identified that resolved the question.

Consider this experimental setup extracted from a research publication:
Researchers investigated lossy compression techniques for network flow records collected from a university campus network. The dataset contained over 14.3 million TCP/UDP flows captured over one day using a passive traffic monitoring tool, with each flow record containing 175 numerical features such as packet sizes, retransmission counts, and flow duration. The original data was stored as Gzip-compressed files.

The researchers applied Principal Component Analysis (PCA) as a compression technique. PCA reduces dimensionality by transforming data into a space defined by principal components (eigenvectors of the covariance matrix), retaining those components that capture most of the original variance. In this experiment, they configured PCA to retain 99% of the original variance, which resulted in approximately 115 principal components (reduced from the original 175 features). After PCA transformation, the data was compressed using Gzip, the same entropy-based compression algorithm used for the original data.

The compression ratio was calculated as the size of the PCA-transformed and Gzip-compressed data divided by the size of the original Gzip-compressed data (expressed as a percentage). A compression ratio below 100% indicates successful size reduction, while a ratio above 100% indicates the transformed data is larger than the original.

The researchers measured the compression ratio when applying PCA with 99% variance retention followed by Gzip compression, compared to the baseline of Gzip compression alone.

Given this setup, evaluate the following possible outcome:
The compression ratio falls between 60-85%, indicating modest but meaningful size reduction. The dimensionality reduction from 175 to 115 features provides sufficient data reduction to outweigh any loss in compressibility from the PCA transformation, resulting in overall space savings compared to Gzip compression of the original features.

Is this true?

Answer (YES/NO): NO